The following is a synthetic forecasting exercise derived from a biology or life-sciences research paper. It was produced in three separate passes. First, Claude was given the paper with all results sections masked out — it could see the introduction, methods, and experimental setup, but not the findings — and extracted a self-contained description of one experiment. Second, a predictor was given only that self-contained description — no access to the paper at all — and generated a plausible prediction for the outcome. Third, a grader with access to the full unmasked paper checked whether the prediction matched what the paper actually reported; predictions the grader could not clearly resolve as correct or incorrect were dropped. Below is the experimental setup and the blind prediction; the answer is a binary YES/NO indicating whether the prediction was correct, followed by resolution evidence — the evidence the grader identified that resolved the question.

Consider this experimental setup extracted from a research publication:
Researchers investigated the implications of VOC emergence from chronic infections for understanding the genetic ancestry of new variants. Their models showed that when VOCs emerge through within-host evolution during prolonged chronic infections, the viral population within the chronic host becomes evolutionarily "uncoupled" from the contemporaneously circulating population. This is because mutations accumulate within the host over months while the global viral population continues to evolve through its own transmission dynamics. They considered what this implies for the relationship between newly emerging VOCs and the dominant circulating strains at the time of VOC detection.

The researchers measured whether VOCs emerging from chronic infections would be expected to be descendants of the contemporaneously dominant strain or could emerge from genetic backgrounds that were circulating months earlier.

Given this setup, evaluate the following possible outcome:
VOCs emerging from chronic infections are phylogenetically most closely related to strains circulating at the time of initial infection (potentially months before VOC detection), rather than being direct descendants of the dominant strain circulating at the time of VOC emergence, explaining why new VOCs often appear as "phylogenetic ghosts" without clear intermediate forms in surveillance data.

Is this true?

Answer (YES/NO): YES